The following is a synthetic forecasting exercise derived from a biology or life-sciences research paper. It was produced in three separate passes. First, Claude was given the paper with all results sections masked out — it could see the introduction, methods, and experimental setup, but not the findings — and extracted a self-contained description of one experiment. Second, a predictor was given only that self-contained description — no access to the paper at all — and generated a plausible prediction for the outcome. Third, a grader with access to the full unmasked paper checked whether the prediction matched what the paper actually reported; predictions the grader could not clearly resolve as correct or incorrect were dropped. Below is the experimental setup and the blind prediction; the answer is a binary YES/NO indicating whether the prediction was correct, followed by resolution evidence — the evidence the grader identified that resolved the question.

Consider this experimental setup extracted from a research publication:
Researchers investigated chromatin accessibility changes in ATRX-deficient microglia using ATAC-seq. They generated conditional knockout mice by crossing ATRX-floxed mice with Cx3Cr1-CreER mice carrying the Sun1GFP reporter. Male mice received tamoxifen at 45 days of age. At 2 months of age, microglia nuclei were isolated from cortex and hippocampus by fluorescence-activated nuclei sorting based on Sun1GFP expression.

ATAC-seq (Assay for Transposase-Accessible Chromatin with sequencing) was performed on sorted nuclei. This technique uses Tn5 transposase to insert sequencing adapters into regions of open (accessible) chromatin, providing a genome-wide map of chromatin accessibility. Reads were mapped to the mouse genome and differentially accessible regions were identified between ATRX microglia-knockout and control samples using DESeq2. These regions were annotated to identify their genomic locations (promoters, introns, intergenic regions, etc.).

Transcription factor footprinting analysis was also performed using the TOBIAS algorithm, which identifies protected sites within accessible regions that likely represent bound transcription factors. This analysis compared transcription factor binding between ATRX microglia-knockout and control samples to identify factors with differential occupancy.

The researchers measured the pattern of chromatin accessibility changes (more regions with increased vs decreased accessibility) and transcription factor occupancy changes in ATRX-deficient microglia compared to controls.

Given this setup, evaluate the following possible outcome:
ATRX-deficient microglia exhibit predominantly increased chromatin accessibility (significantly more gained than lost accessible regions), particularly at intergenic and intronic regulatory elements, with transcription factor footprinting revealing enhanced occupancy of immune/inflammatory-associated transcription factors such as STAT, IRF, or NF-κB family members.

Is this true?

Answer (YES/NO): NO